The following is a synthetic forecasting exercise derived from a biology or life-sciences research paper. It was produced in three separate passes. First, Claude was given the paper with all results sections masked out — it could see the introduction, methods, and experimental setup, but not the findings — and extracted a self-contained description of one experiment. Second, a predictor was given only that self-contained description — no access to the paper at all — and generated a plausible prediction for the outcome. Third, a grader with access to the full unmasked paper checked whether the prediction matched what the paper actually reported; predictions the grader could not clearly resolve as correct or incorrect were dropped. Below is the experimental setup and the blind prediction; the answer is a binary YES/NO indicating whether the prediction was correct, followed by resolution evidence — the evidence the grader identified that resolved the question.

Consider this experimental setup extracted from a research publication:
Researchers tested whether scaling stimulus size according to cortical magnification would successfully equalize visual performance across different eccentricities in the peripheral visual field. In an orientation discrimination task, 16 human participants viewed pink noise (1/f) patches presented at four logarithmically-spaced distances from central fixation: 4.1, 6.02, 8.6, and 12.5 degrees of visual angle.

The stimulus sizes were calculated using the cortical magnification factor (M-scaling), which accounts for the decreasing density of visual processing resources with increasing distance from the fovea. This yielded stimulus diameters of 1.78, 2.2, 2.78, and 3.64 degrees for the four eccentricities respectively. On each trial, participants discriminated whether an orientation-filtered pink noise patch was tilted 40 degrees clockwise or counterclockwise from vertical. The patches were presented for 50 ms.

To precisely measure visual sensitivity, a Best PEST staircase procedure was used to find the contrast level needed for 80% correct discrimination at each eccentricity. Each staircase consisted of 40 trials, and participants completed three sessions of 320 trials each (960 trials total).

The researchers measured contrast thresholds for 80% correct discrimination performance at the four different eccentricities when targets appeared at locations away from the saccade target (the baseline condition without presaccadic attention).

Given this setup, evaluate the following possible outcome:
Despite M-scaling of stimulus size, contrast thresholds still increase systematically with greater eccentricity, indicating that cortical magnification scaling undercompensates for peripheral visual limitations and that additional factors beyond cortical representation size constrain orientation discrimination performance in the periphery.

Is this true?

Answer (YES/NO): NO